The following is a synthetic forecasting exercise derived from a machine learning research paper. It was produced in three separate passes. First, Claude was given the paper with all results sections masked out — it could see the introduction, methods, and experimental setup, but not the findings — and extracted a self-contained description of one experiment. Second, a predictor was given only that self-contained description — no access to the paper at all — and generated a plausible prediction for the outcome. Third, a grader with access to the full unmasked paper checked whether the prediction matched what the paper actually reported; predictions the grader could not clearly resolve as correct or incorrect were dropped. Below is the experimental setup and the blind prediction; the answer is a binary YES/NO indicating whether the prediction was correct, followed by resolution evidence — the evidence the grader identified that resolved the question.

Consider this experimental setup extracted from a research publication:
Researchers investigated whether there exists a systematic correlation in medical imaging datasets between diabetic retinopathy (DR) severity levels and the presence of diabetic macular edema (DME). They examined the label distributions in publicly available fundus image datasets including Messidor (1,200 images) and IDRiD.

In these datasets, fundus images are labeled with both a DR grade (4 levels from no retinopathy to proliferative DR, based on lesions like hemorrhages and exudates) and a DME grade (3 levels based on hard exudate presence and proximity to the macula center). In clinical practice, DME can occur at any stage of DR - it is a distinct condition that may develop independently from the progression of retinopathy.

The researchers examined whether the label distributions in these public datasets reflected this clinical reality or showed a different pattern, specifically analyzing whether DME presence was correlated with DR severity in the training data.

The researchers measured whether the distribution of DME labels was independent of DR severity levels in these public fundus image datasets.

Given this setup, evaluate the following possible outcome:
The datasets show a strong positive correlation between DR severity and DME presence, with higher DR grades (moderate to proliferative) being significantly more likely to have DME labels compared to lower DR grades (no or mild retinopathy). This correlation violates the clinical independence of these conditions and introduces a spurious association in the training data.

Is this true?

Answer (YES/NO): YES